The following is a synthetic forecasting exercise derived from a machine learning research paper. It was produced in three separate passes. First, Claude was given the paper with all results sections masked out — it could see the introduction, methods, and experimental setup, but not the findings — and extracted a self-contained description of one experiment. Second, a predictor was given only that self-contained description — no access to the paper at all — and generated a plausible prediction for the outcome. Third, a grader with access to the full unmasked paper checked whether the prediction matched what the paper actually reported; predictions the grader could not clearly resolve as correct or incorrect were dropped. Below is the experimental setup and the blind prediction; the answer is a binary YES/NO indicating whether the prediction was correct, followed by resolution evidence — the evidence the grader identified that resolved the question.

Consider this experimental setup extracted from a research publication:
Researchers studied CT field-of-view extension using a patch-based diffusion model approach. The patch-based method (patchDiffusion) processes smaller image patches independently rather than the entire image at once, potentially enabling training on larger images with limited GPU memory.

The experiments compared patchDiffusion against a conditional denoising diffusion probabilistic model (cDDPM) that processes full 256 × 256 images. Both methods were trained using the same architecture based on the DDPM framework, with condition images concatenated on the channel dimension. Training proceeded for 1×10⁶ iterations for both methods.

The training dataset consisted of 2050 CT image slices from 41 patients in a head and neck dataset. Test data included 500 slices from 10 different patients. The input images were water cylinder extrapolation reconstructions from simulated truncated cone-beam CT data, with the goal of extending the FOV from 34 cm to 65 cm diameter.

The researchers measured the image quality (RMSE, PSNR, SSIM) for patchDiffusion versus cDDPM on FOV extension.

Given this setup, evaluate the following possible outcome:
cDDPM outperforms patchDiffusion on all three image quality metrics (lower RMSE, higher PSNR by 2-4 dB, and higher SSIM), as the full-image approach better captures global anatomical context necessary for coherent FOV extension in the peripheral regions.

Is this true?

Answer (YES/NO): NO